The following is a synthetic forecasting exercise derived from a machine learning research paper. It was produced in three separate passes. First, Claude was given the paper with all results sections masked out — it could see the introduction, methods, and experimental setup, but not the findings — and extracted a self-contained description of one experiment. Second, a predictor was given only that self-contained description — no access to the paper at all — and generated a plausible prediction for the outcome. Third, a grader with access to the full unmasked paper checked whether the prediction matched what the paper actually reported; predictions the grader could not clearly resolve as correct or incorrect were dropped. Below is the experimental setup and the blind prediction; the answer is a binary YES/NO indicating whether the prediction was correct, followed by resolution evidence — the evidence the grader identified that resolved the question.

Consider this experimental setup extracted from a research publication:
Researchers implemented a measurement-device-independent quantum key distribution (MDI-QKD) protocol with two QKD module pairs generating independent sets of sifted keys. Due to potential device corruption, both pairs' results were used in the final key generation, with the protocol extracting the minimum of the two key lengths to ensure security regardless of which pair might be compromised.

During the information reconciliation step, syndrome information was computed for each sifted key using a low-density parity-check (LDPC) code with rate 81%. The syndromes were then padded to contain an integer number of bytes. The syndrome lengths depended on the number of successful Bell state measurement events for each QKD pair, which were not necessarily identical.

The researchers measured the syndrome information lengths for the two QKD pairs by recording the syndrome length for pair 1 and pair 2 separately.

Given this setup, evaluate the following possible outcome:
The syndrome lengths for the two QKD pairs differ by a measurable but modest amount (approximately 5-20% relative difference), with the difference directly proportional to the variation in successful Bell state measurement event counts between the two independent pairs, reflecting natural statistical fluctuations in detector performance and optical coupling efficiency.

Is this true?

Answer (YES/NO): NO